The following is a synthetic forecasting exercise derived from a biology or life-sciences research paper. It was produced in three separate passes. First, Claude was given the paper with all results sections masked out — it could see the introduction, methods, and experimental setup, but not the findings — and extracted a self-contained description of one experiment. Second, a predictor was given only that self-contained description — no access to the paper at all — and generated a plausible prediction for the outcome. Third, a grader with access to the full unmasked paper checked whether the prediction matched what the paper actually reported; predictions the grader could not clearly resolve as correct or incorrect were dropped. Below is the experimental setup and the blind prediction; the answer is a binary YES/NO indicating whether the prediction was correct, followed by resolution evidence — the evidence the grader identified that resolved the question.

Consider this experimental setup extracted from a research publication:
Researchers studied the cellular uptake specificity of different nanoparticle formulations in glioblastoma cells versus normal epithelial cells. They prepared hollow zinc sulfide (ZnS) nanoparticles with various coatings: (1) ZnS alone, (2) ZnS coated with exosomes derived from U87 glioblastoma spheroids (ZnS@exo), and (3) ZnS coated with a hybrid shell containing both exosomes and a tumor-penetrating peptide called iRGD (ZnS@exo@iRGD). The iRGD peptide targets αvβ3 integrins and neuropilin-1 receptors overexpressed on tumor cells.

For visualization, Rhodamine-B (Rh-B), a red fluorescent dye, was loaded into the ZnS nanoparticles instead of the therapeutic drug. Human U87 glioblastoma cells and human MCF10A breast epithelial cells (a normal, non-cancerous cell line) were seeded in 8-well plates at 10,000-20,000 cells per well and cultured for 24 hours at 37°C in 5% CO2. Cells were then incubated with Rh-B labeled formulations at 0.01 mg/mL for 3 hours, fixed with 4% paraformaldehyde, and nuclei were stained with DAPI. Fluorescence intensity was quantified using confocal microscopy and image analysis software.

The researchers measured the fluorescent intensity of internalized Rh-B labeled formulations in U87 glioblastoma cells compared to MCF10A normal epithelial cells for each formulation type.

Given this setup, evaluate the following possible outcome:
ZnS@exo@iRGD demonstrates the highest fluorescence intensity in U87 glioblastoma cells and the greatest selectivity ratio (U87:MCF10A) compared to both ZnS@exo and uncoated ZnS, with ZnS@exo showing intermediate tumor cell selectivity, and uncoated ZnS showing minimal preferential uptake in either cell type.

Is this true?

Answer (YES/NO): NO